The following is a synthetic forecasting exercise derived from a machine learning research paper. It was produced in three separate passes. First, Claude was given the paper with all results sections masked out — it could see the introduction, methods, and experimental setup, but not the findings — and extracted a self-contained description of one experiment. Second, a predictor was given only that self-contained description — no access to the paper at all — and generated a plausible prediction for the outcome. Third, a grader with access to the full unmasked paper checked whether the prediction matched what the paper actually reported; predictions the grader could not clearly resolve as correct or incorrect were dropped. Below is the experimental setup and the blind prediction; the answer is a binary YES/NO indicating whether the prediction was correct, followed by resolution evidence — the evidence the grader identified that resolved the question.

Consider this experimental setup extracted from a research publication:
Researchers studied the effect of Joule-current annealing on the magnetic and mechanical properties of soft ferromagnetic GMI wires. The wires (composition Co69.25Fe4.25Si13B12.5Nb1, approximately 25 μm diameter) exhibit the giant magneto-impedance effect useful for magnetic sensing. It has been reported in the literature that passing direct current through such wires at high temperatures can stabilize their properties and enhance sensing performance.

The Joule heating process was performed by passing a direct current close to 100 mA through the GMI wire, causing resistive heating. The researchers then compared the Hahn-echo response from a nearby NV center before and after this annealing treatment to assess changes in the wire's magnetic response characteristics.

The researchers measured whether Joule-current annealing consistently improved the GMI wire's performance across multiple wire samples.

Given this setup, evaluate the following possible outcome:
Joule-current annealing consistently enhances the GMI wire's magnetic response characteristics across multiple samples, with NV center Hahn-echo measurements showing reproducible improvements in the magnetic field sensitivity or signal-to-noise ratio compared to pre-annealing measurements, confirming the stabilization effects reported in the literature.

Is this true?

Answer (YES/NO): NO